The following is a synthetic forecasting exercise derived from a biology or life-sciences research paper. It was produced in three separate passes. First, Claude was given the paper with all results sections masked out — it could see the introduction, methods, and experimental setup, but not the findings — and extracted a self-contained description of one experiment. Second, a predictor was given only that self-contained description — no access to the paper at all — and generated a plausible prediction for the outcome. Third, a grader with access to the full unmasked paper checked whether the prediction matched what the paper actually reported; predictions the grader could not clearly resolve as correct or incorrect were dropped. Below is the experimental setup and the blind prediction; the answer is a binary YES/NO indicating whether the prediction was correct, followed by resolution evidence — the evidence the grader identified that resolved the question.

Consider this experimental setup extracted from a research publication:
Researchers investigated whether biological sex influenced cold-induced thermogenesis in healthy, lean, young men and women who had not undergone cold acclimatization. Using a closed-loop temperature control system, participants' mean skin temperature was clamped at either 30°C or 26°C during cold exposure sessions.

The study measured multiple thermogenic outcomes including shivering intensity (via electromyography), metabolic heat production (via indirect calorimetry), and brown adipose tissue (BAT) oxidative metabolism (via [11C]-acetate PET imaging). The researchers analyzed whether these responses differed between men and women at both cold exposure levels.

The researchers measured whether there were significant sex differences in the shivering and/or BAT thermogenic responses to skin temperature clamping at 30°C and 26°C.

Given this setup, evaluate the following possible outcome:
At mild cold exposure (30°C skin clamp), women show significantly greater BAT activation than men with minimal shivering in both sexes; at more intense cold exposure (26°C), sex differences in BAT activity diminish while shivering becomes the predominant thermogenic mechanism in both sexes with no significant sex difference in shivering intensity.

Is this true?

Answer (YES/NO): NO